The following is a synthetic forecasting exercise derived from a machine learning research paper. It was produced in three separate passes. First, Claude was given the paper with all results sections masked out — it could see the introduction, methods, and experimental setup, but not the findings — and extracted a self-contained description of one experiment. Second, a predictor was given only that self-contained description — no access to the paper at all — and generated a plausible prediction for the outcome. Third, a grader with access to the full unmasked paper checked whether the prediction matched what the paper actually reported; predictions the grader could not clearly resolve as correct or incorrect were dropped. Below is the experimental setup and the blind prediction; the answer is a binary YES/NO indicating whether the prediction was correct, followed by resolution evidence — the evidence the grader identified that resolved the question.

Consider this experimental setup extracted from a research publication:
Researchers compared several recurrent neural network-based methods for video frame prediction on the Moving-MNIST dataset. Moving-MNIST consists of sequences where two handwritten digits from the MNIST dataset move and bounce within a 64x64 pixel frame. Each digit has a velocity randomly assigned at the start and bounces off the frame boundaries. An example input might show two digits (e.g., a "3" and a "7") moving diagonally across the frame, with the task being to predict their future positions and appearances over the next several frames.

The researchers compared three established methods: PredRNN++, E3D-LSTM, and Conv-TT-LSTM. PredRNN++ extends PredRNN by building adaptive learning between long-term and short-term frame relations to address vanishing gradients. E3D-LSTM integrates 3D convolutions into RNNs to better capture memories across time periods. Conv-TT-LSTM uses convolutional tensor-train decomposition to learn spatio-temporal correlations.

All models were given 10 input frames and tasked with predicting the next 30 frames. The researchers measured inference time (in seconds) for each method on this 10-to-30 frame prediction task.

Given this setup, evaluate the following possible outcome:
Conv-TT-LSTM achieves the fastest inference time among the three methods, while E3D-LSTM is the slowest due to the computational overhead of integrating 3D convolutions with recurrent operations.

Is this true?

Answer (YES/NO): NO